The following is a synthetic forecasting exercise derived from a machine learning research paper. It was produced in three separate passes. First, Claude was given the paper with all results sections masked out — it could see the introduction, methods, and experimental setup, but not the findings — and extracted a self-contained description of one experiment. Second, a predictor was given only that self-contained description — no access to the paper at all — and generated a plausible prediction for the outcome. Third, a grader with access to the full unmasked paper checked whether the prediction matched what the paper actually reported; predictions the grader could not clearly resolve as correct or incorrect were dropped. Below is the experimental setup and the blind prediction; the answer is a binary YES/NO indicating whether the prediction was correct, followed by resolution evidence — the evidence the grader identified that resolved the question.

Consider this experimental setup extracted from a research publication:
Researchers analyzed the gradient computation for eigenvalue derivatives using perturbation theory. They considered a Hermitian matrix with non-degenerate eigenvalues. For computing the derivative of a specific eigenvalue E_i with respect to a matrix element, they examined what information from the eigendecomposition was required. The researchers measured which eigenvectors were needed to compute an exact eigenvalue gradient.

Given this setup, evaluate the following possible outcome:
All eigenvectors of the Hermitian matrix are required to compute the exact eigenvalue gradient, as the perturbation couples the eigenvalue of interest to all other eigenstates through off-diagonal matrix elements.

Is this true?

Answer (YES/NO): NO